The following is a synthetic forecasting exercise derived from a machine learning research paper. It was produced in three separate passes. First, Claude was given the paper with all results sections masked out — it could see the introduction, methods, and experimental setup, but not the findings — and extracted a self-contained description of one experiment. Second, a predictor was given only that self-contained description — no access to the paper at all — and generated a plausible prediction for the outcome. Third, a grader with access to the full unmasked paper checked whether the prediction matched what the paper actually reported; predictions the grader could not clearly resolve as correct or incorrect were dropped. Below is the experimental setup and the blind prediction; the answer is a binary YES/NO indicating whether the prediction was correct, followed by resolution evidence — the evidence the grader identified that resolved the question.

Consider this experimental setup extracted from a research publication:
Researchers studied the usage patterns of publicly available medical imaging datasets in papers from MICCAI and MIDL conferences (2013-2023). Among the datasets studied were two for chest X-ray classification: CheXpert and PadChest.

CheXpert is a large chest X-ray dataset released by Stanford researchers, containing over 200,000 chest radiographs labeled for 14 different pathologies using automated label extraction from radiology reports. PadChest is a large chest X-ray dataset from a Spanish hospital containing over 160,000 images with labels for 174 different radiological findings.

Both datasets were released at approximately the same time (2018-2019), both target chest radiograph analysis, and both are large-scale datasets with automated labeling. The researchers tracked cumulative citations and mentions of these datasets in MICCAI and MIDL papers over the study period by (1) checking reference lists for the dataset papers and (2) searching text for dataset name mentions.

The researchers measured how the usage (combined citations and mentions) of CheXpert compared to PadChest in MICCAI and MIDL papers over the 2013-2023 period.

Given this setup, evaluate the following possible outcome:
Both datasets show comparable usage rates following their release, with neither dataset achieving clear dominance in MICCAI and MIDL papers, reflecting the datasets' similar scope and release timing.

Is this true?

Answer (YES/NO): NO